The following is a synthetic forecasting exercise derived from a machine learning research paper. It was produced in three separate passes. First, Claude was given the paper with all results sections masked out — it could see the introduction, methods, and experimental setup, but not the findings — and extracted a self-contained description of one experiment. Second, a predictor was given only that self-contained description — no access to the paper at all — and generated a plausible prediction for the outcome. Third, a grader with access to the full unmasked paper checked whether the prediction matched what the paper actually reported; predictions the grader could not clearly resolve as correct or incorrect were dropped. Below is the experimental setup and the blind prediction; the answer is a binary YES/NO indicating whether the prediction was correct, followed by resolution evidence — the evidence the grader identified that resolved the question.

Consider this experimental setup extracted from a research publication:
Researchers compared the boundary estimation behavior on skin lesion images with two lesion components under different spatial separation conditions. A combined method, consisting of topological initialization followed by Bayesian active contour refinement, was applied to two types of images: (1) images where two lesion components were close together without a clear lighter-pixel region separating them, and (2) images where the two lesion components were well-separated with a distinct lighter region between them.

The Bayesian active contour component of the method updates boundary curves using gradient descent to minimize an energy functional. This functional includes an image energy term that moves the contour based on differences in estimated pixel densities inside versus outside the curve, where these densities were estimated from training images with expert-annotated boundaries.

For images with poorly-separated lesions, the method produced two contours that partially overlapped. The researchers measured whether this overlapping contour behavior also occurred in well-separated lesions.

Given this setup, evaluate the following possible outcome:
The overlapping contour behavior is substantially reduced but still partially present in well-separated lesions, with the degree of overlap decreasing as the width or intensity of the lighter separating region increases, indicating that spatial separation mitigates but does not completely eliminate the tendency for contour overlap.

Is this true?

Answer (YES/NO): NO